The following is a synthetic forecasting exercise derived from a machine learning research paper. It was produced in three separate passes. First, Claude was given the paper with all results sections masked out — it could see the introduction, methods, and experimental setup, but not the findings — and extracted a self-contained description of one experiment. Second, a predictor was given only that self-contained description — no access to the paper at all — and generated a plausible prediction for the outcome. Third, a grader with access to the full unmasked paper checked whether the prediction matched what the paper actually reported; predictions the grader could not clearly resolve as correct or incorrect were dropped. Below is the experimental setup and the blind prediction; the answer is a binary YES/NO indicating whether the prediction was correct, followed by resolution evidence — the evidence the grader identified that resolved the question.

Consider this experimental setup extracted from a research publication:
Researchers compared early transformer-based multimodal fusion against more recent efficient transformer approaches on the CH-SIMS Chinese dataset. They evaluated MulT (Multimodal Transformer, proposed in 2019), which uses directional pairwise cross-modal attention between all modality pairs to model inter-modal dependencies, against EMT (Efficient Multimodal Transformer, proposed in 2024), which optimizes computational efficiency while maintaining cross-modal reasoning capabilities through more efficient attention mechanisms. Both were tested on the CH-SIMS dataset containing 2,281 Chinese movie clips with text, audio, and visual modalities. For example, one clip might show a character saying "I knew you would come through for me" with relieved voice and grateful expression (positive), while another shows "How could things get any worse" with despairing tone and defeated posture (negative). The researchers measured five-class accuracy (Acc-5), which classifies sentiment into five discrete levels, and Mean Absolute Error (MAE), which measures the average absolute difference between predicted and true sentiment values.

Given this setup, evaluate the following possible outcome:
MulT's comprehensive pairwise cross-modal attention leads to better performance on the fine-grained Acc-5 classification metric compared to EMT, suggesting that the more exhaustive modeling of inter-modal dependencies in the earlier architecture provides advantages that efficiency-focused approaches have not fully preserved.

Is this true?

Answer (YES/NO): NO